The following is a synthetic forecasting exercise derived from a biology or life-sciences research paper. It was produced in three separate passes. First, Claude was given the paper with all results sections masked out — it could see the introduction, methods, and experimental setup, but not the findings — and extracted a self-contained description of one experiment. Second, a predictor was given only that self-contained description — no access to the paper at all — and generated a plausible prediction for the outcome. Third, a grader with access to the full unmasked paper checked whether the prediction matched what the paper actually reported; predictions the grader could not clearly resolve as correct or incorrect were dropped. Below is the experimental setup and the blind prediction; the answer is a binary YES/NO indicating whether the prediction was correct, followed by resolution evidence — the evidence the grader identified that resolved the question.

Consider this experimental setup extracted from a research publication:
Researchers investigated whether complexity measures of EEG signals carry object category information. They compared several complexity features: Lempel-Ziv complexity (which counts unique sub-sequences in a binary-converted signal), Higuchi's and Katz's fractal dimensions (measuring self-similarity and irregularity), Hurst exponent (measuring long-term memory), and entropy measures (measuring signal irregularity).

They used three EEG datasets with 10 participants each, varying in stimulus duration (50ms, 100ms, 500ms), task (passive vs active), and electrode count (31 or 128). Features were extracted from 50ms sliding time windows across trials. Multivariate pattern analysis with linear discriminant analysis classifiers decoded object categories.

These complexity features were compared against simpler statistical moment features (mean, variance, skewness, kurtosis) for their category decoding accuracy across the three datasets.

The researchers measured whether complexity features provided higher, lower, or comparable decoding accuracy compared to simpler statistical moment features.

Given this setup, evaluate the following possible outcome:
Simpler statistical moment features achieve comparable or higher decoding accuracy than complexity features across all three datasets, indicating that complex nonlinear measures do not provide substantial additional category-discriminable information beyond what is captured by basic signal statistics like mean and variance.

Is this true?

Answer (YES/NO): YES